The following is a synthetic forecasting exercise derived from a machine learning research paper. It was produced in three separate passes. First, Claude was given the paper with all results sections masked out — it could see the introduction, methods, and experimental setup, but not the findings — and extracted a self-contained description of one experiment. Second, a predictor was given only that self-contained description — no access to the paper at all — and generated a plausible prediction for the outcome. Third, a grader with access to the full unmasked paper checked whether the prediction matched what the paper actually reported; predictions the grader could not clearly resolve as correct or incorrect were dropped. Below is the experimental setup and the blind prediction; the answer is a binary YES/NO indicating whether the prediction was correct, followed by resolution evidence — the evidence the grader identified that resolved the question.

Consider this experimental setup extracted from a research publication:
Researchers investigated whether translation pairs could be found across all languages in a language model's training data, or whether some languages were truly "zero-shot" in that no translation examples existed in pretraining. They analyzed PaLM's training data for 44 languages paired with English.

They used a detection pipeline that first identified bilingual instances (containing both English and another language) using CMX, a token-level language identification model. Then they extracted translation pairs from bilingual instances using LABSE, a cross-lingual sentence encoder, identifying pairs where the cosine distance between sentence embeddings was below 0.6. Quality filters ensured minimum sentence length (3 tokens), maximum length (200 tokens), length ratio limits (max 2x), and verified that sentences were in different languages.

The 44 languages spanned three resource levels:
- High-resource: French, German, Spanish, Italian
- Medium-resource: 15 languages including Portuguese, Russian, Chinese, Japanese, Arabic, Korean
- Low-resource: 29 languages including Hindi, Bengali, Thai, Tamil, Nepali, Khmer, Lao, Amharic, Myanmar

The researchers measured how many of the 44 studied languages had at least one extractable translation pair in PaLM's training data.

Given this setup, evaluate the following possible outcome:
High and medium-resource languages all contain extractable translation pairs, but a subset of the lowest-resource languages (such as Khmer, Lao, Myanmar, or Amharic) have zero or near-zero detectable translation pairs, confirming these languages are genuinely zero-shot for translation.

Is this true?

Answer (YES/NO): NO